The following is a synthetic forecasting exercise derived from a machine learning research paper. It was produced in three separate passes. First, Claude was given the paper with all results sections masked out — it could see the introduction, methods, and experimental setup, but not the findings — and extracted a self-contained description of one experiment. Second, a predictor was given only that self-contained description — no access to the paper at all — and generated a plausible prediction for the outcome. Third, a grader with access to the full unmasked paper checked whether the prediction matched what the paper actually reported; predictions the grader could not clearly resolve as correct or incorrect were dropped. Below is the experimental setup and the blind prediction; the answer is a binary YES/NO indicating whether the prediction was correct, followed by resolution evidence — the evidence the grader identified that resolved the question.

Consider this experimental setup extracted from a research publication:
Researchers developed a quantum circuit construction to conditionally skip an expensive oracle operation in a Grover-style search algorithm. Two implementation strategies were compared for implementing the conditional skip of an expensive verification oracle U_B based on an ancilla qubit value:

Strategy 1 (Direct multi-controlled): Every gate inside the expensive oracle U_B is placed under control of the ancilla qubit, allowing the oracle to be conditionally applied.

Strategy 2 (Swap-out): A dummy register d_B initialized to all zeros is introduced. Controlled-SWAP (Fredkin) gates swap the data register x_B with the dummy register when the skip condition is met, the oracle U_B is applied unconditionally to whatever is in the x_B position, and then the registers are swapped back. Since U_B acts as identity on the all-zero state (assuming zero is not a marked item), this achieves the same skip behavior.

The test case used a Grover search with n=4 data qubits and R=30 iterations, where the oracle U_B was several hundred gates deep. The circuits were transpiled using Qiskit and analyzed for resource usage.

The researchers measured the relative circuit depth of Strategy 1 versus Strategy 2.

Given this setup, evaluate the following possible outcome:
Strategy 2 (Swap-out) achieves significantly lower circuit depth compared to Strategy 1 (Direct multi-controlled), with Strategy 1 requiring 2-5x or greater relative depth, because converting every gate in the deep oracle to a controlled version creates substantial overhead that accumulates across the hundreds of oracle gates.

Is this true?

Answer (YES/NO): YES